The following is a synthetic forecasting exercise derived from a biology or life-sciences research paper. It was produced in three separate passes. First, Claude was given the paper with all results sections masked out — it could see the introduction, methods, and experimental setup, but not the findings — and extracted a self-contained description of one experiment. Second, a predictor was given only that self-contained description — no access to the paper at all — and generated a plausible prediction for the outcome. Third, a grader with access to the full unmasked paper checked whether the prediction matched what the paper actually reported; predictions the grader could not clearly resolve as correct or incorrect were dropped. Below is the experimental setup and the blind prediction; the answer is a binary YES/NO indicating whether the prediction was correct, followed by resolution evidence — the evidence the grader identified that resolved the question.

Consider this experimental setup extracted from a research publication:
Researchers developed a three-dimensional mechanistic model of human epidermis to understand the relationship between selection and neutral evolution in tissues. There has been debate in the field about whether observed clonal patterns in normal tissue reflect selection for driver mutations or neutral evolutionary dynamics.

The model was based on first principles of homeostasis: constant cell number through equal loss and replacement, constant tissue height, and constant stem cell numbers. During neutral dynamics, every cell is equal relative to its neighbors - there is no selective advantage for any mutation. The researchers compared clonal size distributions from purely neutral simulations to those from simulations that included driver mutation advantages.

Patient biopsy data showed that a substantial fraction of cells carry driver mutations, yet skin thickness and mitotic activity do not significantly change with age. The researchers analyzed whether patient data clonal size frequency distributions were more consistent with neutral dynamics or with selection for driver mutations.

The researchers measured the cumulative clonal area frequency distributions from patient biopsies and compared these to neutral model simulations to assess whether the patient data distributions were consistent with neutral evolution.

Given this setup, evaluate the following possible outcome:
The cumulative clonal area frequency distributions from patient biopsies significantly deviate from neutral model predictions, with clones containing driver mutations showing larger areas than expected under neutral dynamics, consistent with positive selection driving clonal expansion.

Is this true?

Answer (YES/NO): NO